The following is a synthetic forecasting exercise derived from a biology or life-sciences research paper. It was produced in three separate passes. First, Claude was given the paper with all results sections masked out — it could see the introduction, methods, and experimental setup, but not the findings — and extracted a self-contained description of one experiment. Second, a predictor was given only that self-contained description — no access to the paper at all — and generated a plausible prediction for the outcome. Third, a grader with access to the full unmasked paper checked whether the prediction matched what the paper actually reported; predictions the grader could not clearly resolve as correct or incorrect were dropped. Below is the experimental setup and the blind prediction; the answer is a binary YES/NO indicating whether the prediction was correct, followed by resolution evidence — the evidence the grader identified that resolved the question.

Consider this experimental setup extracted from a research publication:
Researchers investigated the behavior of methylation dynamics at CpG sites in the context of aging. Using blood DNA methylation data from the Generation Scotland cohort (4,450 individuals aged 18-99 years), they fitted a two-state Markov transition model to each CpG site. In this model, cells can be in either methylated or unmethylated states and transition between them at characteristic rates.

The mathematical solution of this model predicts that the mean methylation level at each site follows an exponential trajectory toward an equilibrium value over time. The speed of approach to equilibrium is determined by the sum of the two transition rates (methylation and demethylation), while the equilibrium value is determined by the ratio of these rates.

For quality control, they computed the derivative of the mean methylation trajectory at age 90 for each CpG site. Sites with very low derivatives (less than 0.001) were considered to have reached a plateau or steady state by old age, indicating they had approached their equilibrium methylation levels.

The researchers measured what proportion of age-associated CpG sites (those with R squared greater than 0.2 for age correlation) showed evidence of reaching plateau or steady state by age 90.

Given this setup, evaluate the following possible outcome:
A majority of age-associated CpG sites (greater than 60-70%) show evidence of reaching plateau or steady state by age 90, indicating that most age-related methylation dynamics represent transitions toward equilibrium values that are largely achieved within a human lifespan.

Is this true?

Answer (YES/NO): NO